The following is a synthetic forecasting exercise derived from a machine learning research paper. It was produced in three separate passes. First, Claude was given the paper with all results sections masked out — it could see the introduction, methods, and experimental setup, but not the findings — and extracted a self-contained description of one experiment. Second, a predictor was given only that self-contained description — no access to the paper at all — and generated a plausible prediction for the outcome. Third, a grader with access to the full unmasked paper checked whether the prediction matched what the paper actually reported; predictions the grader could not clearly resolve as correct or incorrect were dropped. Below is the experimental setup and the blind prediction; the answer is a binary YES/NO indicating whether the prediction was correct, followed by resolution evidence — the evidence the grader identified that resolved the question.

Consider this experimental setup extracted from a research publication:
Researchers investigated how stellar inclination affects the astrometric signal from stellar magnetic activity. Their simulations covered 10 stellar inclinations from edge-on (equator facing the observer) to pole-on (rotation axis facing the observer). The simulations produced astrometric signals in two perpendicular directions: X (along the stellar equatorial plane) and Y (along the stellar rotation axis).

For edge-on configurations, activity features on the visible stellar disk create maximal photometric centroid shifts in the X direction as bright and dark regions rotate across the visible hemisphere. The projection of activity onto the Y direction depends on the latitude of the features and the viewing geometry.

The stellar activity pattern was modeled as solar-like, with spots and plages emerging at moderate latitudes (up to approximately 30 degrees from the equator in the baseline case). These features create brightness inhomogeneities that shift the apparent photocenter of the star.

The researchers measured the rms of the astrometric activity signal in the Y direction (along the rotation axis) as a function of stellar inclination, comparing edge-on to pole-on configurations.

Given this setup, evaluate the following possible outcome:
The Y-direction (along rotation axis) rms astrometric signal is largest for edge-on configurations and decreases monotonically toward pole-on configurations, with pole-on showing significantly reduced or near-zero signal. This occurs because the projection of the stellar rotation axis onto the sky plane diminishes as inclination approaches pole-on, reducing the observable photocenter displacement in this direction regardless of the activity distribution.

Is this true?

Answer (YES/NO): NO